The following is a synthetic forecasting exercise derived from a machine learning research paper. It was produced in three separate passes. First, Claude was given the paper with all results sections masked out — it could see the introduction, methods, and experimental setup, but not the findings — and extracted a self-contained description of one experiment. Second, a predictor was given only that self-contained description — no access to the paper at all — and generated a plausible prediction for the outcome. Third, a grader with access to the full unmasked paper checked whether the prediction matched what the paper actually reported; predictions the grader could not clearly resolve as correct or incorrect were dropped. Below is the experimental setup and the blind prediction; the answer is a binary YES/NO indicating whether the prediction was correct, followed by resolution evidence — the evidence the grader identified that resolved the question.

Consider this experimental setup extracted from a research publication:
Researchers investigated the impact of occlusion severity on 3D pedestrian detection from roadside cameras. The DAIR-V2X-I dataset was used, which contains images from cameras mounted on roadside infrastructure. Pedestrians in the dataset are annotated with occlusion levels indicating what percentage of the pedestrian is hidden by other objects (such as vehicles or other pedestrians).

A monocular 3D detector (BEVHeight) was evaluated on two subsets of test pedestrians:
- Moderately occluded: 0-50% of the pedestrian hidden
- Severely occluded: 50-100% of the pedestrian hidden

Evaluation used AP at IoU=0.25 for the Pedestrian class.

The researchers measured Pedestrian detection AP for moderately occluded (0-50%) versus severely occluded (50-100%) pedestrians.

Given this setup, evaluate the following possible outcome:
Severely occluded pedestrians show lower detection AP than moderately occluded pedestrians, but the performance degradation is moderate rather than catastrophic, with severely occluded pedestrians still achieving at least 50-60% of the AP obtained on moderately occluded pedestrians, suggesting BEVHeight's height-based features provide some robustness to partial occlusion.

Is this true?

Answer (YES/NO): NO